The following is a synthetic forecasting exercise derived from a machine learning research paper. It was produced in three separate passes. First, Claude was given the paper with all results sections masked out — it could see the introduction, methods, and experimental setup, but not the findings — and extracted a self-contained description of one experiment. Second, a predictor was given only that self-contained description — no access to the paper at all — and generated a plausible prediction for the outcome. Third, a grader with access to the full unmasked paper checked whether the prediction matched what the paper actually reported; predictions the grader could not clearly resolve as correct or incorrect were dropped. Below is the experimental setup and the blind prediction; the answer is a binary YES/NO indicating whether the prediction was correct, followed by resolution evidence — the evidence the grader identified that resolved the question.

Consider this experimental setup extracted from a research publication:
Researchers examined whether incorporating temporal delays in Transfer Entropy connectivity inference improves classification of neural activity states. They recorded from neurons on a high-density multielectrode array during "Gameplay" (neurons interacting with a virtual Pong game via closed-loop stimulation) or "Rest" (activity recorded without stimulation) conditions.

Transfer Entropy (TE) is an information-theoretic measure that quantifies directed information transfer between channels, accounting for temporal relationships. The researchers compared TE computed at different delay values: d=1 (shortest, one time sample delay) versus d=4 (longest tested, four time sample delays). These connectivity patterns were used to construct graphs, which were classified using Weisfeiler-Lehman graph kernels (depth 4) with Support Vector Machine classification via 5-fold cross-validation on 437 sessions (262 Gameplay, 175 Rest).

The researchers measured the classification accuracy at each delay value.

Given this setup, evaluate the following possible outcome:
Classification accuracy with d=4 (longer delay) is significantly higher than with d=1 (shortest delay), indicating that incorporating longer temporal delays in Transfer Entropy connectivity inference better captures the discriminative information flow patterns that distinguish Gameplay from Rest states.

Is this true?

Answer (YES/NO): YES